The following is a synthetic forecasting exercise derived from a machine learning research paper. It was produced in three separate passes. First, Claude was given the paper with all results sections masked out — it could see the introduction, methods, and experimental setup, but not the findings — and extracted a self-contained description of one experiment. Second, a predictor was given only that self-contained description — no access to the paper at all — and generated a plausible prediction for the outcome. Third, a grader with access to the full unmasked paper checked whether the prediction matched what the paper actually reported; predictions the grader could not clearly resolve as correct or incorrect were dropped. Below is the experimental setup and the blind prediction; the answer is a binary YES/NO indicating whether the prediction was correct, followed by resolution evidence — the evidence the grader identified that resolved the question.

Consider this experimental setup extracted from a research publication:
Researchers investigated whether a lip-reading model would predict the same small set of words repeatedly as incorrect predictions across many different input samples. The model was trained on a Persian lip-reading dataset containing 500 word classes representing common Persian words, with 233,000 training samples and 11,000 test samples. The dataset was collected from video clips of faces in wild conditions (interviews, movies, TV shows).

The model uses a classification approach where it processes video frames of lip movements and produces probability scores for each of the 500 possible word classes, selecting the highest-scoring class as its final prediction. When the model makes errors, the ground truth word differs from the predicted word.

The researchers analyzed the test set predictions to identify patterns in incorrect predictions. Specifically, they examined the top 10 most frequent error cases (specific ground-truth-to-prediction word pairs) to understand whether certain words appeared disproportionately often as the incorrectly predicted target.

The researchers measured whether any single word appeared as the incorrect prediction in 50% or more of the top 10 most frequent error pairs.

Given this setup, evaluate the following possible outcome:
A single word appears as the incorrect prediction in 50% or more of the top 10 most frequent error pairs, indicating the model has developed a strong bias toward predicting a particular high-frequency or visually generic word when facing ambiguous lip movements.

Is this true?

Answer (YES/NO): NO